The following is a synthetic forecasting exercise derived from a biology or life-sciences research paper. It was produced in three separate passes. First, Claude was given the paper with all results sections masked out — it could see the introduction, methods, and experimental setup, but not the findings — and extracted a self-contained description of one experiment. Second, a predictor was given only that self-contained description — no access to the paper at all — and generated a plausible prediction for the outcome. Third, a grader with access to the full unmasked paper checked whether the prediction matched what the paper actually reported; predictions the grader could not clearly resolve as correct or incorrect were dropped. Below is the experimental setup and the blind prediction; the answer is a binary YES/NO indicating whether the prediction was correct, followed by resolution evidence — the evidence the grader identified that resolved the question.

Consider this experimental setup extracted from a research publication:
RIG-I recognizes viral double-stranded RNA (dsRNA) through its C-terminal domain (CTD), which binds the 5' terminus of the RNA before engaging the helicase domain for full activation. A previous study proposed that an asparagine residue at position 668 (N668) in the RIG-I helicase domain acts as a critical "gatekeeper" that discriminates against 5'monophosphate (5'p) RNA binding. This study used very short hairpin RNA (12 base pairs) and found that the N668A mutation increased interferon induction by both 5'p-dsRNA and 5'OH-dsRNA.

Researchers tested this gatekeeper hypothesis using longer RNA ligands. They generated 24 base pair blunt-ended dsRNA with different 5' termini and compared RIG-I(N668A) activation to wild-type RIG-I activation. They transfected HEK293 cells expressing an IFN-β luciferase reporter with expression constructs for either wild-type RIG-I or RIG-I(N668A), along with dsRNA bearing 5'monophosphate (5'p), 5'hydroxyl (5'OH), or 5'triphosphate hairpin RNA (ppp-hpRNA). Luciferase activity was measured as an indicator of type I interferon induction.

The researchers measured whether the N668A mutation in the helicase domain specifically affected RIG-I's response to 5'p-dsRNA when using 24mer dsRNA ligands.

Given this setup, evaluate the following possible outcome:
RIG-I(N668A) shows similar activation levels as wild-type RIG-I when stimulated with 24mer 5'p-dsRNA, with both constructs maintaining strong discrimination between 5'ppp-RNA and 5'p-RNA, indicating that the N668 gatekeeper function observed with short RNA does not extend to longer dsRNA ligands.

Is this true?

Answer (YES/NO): YES